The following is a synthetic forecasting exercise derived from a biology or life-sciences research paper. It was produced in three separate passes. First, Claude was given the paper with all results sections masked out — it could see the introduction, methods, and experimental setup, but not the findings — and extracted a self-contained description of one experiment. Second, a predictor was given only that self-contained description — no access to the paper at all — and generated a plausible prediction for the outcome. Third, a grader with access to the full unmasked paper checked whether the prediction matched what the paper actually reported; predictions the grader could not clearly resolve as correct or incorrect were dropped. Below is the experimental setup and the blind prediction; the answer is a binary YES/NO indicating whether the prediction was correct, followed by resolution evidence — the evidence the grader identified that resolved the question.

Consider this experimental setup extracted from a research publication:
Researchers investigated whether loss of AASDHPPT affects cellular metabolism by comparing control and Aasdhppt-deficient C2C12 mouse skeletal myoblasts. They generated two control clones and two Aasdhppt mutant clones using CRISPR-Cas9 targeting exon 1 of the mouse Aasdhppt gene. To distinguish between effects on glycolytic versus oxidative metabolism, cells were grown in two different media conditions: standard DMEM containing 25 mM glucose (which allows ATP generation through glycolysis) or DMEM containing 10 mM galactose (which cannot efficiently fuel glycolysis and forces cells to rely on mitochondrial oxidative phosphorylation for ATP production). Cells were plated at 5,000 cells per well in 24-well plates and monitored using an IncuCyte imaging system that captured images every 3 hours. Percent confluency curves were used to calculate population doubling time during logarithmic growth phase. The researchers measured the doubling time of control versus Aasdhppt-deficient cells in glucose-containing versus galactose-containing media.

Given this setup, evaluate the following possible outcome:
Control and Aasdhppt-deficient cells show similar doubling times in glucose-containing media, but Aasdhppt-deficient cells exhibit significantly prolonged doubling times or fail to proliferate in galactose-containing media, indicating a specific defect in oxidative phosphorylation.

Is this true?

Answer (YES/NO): NO